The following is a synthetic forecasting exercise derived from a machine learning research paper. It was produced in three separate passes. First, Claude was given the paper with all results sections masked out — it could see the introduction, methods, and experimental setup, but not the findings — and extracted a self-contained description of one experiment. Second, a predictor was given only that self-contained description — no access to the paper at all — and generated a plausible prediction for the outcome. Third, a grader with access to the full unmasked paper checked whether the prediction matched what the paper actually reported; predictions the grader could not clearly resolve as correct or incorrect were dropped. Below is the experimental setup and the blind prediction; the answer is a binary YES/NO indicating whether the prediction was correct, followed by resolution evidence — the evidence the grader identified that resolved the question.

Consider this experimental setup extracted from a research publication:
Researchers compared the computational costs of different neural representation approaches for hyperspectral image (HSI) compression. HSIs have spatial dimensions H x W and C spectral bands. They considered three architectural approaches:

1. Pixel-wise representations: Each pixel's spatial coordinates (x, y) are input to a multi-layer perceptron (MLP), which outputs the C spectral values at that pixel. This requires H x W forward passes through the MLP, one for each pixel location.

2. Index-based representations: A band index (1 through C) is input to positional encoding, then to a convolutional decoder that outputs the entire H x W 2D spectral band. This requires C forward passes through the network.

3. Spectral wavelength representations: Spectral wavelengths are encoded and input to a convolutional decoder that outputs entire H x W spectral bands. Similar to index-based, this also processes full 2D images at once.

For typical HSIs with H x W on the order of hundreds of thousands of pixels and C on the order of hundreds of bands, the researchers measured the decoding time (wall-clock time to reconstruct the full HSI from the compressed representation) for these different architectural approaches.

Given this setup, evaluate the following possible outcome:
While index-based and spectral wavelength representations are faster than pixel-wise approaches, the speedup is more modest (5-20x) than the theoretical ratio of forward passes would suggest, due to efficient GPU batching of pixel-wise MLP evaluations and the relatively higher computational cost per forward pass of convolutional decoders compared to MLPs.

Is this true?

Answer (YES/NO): NO